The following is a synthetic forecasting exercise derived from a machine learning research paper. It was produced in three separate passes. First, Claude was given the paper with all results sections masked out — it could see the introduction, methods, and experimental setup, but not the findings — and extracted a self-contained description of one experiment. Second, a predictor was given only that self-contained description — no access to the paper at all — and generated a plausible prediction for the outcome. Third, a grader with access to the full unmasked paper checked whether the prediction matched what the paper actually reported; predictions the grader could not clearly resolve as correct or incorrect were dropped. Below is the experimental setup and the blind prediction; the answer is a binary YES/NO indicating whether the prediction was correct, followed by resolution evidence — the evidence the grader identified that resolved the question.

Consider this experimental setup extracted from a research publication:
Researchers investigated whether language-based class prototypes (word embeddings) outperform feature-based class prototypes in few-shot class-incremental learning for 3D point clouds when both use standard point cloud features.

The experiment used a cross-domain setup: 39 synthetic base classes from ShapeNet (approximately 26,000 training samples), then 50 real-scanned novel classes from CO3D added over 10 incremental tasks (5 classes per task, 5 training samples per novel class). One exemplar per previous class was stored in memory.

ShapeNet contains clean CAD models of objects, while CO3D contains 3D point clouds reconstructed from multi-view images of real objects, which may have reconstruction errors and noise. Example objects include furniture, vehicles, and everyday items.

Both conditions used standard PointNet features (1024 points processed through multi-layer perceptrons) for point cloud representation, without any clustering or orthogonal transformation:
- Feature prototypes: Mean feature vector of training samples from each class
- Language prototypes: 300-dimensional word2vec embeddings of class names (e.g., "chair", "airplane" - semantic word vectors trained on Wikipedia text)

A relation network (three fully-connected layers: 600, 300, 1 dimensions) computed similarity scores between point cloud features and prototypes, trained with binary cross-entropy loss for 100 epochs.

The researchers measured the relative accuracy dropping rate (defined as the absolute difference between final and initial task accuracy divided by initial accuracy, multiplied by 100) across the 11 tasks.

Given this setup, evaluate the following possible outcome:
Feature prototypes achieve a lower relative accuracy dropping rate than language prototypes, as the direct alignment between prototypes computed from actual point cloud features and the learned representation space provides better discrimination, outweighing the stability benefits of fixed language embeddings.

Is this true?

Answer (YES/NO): NO